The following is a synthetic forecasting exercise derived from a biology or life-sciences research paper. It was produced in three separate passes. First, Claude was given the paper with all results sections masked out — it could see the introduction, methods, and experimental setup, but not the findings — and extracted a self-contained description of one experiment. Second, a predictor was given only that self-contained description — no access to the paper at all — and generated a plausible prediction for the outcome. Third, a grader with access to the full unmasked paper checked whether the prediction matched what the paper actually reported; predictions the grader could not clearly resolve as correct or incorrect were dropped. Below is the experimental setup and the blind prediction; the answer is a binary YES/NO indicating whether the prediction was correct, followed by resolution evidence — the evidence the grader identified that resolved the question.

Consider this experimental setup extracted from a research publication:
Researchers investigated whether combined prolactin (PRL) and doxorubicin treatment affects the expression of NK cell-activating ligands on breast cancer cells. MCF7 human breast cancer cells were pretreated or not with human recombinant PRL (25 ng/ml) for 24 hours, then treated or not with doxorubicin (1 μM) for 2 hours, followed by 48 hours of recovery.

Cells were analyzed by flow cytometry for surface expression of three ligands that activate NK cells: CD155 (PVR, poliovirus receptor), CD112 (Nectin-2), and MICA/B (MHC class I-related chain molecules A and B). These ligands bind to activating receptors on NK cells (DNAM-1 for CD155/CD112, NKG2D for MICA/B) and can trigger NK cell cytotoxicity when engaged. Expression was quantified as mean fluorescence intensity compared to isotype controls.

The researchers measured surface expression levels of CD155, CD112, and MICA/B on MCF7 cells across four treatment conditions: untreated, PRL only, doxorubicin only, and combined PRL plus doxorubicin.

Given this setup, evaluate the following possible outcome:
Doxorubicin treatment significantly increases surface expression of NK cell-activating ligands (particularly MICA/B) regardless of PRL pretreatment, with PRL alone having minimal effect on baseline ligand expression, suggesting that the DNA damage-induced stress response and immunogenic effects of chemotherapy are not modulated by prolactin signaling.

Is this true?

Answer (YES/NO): YES